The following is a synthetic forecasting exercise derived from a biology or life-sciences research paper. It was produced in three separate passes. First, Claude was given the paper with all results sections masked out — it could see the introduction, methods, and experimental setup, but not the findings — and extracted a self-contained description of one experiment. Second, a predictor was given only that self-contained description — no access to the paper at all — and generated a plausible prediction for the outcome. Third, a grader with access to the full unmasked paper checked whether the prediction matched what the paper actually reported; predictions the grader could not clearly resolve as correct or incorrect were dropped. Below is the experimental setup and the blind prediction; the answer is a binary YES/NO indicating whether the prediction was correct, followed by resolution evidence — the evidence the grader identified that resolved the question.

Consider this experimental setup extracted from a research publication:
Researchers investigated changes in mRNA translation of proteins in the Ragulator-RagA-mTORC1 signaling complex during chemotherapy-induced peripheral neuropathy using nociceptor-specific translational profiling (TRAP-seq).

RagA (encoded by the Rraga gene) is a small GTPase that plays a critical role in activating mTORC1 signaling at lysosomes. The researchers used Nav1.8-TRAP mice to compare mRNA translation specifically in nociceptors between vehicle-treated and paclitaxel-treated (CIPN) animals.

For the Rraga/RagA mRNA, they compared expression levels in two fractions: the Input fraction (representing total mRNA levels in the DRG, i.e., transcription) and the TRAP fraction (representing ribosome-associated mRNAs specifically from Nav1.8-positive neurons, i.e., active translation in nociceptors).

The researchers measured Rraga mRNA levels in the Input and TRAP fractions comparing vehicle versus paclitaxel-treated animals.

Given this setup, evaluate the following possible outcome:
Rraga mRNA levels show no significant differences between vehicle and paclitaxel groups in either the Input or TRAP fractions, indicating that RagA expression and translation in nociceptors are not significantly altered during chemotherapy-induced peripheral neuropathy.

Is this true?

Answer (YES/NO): NO